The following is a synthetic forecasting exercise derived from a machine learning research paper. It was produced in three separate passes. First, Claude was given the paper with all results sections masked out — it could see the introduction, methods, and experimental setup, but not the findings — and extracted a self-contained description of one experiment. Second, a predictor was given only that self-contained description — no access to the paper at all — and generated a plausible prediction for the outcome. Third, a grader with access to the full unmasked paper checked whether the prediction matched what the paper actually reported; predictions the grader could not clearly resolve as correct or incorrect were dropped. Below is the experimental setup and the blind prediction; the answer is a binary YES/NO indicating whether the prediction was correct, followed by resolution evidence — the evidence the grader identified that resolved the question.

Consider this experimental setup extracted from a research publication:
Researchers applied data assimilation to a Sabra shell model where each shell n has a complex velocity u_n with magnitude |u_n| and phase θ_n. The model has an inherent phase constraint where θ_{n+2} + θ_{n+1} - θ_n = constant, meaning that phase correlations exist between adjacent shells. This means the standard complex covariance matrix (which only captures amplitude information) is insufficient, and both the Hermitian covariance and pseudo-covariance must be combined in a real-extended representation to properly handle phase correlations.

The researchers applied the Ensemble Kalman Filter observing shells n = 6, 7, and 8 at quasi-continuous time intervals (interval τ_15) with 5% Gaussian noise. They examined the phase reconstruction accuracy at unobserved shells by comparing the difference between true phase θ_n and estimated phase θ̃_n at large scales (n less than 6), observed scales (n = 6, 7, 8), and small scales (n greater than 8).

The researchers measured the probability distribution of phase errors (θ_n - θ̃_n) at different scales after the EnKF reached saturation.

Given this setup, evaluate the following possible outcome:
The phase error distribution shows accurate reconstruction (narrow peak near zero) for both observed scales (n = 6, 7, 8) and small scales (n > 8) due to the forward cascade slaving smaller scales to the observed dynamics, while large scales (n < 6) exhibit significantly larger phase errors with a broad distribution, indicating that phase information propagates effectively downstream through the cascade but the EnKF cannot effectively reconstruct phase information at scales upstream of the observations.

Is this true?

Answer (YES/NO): NO